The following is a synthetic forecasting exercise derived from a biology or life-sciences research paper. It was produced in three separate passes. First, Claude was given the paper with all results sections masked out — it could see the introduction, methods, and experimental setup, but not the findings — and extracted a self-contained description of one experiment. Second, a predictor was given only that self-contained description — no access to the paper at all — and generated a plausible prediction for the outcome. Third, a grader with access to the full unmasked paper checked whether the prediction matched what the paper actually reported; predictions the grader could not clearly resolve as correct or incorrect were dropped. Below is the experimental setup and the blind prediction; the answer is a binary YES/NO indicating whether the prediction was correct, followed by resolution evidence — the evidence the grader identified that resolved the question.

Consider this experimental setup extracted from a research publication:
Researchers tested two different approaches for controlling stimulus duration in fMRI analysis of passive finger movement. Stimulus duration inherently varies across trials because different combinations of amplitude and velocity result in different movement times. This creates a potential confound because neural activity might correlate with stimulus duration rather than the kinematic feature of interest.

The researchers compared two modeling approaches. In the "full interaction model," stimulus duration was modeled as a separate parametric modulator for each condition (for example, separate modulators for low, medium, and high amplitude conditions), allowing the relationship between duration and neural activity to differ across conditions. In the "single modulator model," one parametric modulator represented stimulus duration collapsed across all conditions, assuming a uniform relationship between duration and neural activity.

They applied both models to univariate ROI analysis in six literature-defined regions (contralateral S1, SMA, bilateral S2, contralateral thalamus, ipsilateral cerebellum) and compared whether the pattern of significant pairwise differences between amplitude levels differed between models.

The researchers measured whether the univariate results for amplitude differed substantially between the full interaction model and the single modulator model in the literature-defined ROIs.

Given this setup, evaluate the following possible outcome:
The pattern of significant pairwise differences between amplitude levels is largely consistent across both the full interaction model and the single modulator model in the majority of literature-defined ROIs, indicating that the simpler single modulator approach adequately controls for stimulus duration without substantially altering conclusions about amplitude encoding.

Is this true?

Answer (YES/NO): NO